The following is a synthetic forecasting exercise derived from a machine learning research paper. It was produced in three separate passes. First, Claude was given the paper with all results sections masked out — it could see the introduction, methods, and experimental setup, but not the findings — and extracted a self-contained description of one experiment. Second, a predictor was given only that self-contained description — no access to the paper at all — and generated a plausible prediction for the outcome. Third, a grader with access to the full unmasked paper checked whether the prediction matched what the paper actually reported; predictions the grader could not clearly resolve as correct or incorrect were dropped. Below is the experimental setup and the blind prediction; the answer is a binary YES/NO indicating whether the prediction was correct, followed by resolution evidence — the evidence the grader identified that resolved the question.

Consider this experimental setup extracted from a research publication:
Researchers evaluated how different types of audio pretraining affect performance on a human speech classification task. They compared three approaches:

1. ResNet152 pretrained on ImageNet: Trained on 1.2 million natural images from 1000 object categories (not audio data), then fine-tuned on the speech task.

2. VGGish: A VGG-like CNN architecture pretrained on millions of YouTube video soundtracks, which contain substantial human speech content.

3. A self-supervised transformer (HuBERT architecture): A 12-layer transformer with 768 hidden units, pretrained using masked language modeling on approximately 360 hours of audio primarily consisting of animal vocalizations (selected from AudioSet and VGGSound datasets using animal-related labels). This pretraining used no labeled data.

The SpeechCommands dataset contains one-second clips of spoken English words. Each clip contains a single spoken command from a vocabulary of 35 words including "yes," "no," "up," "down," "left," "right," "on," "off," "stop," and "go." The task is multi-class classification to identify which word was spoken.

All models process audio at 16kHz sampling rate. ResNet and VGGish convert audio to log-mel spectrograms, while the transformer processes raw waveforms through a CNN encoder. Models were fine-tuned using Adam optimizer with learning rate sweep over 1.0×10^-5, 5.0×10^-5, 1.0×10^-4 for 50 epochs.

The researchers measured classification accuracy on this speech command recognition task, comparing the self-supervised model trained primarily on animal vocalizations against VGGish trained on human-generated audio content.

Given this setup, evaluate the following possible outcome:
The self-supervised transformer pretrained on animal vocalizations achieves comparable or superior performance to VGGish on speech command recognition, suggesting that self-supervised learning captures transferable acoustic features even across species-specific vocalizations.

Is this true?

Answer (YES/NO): YES